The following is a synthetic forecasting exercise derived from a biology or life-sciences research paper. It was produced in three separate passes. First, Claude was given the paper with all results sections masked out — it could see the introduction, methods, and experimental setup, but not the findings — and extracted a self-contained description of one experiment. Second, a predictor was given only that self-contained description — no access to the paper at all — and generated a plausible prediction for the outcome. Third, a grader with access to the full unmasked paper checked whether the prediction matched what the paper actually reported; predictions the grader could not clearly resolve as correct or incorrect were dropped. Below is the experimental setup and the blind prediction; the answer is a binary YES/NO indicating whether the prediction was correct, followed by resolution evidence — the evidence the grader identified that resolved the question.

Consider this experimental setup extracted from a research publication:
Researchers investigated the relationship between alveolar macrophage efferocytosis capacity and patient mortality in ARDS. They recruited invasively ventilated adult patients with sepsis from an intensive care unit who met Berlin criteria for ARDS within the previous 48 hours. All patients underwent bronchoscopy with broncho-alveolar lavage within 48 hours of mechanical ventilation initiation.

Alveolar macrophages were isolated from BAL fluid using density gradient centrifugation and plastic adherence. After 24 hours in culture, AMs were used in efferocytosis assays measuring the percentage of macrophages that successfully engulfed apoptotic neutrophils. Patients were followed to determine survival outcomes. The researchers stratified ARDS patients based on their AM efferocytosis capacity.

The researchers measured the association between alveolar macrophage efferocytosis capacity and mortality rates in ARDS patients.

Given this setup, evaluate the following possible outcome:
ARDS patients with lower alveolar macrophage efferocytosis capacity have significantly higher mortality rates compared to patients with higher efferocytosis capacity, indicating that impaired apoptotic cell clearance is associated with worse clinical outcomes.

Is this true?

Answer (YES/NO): NO